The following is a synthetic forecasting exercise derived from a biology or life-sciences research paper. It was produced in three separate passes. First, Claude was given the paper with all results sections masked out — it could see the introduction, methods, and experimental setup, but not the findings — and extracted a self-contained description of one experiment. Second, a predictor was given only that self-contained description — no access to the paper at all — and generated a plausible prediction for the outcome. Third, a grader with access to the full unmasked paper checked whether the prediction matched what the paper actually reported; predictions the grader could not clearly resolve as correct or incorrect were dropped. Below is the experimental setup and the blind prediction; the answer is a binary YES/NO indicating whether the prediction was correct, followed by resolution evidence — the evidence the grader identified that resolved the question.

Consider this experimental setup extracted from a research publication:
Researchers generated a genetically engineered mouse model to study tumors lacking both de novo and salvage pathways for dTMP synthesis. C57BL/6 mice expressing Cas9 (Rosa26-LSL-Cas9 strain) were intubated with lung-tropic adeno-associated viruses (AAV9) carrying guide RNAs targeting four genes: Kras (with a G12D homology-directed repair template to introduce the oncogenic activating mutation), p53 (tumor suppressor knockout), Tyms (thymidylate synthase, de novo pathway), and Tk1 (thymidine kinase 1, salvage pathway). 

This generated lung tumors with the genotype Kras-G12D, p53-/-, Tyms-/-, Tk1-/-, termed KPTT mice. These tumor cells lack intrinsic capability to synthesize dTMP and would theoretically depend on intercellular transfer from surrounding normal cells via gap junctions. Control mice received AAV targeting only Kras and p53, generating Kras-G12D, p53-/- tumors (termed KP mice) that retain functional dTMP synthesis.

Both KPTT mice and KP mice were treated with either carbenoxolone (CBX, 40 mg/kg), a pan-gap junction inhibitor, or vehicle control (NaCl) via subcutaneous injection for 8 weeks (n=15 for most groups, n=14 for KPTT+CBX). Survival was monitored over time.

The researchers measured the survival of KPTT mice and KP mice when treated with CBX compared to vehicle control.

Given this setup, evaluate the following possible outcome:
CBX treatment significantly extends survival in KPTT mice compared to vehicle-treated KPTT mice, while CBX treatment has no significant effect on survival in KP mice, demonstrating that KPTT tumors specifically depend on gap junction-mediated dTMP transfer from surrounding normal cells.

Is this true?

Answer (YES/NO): YES